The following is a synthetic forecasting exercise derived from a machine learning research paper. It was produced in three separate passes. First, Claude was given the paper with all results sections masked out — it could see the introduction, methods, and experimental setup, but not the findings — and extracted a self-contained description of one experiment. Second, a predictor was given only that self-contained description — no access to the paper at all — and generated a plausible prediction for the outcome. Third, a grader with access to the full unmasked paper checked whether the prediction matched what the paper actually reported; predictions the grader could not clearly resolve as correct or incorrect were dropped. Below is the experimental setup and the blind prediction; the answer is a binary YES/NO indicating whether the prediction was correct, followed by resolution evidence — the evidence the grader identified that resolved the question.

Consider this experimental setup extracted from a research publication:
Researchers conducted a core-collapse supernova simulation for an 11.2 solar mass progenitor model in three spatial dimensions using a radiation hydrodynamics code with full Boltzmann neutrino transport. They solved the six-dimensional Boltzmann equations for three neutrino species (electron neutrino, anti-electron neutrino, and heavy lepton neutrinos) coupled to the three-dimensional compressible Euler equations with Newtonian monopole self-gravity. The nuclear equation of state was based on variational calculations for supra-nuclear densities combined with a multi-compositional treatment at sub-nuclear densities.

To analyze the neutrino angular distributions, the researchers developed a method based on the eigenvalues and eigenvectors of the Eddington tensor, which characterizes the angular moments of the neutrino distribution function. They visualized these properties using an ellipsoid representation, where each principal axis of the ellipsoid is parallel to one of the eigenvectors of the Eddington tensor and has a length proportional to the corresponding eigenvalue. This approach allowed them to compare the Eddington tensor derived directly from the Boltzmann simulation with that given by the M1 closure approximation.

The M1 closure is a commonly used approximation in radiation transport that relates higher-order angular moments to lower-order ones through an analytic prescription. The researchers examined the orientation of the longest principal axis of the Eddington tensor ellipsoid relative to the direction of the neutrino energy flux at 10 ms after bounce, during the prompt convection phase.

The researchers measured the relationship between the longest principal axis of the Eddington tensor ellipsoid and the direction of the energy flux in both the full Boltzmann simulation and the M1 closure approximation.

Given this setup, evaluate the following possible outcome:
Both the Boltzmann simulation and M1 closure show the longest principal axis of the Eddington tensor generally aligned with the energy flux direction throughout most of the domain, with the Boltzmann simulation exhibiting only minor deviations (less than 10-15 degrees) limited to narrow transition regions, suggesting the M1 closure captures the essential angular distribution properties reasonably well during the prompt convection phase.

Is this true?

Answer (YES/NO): NO